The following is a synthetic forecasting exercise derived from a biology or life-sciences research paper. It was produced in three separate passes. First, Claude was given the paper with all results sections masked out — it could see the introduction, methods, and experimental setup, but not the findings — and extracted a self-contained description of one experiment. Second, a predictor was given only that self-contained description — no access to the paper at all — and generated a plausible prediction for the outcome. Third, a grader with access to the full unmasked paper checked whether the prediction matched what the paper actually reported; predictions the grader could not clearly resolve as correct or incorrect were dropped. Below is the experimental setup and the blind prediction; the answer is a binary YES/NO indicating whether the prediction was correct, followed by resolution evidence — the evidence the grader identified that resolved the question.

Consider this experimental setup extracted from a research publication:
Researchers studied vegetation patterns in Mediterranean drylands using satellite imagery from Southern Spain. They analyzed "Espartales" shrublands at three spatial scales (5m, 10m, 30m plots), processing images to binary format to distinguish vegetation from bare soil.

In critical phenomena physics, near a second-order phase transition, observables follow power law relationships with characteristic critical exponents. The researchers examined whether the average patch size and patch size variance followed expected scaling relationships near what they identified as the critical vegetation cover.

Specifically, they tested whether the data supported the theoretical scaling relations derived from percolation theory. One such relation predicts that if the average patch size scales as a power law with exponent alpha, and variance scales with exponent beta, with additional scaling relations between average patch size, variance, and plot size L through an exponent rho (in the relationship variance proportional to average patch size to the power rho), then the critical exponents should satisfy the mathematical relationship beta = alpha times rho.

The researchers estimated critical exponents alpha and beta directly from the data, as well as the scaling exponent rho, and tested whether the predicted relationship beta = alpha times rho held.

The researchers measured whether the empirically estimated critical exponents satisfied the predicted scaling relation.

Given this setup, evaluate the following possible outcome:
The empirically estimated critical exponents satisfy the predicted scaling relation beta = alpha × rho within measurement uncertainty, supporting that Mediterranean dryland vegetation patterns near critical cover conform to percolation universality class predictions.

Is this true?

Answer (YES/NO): YES